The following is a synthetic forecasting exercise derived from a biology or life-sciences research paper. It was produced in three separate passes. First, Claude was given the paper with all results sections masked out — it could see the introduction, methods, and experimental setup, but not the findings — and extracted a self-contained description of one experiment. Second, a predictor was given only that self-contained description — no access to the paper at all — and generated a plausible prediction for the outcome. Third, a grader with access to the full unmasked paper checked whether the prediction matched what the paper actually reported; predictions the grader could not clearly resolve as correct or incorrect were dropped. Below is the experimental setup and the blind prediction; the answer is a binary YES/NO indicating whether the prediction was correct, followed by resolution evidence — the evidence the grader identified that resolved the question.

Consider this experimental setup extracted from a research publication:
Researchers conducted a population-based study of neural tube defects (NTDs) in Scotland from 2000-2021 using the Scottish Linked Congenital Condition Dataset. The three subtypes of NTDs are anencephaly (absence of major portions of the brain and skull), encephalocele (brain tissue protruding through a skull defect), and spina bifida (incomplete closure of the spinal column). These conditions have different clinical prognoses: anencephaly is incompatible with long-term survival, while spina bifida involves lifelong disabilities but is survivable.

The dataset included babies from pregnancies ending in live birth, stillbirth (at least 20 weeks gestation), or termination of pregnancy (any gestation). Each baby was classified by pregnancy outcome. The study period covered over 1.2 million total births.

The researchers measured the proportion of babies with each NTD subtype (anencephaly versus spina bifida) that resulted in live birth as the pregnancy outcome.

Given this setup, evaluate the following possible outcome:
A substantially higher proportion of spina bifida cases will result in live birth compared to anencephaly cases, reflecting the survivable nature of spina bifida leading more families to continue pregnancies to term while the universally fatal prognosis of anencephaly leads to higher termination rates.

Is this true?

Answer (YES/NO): YES